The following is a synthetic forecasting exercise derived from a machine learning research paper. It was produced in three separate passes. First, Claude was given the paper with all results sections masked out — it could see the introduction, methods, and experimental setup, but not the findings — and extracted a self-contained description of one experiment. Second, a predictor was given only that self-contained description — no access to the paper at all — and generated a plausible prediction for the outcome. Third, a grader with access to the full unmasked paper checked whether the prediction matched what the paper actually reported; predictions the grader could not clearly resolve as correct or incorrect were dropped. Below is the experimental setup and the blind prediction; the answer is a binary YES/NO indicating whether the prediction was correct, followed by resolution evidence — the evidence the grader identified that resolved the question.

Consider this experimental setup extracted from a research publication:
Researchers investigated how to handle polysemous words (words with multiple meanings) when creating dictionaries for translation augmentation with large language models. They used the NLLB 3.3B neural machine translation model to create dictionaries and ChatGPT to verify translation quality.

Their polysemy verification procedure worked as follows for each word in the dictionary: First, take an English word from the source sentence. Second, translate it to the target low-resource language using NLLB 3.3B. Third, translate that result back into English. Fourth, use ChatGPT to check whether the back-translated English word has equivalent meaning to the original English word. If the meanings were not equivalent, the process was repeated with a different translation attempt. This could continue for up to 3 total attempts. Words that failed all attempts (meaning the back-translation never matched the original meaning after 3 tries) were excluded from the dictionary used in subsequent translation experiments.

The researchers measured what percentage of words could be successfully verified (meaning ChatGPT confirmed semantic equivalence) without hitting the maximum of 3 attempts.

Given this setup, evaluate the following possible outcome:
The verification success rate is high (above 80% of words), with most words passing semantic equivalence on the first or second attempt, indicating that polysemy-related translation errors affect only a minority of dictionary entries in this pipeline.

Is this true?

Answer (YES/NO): NO